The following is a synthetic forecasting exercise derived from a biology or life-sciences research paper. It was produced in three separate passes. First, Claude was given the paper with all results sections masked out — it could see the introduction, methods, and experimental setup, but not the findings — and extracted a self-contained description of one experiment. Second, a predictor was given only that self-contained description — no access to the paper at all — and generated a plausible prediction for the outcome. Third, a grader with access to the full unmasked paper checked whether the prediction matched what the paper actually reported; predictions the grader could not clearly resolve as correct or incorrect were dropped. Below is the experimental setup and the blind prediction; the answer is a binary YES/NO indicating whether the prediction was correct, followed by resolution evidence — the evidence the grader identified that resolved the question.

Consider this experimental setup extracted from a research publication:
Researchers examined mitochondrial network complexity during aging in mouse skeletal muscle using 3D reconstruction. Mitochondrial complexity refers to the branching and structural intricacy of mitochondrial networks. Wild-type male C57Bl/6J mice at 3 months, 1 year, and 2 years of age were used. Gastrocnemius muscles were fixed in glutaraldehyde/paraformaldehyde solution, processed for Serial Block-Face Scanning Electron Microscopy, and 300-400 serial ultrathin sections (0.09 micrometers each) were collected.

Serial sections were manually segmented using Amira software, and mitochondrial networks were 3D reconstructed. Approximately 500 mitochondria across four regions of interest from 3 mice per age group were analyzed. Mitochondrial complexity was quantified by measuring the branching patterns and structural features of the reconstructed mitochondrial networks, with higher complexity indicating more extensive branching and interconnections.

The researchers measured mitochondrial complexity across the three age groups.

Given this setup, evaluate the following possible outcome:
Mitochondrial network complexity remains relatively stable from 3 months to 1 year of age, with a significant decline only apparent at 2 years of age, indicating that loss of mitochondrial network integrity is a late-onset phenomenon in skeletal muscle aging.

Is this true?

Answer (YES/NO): NO